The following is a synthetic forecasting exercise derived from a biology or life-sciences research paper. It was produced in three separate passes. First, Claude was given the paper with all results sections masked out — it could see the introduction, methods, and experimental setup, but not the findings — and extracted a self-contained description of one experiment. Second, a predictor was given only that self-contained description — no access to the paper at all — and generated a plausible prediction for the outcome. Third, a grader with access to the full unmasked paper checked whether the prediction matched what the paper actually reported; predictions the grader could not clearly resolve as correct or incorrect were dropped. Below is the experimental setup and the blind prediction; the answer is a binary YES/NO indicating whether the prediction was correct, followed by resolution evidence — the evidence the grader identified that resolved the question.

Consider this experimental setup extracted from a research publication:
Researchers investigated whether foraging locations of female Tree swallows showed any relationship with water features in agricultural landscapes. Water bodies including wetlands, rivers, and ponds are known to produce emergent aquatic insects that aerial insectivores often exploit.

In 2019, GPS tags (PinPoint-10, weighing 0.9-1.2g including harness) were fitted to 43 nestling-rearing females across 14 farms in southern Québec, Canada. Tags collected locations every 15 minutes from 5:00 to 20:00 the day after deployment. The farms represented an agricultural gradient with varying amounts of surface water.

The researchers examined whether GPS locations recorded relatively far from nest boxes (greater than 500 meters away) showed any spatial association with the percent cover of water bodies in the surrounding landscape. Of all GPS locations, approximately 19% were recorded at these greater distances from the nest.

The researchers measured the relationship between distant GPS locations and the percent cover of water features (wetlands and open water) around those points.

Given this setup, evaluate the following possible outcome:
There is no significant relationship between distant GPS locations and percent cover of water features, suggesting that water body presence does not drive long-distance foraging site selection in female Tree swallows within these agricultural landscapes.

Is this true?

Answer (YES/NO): NO